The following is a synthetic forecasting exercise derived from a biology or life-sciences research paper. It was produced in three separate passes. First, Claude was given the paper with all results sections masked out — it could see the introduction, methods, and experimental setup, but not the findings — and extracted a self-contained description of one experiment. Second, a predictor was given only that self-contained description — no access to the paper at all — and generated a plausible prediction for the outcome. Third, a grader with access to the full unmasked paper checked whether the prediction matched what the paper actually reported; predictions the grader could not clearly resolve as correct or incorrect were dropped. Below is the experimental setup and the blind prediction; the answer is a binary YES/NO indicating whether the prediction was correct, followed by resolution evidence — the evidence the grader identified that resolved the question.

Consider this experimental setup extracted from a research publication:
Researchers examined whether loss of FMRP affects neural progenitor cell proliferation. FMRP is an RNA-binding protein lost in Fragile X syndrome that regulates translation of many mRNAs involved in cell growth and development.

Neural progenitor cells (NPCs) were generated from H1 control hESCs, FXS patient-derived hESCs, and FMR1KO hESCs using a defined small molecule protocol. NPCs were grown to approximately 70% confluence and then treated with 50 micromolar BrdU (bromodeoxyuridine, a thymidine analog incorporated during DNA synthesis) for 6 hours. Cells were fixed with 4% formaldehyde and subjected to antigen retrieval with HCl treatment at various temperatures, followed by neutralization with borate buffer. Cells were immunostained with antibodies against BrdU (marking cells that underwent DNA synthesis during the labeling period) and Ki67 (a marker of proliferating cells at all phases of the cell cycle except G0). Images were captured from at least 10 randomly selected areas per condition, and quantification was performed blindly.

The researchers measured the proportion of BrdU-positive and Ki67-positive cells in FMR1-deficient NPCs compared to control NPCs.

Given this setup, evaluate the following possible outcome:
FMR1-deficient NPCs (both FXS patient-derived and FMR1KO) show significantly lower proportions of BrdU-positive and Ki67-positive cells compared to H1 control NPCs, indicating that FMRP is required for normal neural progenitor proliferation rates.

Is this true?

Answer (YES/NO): NO